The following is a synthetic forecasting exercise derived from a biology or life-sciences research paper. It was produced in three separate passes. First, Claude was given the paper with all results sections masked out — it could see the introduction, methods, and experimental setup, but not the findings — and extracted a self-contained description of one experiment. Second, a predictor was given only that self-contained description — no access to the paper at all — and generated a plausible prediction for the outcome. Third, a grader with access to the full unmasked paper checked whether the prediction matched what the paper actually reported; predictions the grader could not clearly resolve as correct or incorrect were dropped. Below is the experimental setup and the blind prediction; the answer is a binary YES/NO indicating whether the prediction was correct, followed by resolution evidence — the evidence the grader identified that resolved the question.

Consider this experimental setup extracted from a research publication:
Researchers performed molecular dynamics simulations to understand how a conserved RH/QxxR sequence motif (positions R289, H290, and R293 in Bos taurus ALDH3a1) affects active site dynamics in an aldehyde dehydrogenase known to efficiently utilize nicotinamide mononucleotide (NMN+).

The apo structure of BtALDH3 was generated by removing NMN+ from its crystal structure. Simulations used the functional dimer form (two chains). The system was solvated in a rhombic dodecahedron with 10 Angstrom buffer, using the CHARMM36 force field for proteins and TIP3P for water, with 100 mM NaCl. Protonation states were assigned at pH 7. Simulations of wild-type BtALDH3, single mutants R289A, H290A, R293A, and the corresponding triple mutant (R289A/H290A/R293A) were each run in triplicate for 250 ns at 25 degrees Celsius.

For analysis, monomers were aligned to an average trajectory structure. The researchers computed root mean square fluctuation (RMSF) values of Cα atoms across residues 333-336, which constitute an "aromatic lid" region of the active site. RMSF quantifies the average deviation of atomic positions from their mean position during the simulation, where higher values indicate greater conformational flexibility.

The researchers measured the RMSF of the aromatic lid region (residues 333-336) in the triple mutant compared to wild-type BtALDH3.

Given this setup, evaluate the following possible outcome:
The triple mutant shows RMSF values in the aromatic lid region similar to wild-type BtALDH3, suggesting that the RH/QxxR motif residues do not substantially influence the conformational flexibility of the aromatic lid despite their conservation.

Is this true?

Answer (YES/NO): NO